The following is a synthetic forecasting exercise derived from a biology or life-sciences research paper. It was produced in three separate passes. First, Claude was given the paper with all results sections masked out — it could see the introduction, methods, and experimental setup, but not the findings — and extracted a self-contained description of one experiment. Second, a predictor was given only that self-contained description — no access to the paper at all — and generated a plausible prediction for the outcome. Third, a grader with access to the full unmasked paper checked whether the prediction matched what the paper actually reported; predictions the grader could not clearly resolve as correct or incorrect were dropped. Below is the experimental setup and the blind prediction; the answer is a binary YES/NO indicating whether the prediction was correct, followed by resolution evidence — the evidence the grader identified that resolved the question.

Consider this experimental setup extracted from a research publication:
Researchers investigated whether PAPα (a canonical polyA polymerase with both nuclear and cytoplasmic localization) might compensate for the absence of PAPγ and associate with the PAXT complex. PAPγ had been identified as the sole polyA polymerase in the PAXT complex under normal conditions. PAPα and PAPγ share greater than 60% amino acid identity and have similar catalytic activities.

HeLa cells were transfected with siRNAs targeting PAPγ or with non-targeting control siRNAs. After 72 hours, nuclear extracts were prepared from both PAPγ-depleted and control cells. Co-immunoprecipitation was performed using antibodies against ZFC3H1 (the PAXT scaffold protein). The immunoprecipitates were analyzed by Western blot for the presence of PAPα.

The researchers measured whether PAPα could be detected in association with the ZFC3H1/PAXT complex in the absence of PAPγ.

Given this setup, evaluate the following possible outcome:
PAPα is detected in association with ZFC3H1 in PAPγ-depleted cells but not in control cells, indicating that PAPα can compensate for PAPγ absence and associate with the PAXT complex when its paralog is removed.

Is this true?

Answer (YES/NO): NO